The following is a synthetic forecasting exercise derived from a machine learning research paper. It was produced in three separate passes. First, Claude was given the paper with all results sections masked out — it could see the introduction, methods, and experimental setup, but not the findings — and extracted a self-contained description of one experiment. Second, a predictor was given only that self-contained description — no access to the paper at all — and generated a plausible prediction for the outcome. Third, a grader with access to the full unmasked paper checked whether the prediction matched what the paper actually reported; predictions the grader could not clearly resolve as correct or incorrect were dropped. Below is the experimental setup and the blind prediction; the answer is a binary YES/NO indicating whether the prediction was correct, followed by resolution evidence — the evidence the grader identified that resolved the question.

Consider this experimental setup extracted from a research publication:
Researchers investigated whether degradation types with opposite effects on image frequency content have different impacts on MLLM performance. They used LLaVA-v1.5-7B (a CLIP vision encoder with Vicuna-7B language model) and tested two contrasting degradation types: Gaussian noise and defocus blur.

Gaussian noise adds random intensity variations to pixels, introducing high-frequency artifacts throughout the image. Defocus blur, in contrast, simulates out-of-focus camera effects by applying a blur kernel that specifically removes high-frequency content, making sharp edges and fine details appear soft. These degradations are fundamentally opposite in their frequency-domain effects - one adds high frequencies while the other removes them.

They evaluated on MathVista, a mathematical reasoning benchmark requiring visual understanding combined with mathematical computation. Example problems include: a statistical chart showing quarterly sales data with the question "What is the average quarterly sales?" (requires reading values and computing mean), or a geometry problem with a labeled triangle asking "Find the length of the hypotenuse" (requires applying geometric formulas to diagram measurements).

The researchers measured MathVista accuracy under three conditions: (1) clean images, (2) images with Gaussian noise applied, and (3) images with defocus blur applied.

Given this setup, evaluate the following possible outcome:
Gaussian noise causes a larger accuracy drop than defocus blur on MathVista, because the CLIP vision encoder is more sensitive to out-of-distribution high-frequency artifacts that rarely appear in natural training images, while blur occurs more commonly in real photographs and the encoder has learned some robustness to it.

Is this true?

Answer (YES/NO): NO